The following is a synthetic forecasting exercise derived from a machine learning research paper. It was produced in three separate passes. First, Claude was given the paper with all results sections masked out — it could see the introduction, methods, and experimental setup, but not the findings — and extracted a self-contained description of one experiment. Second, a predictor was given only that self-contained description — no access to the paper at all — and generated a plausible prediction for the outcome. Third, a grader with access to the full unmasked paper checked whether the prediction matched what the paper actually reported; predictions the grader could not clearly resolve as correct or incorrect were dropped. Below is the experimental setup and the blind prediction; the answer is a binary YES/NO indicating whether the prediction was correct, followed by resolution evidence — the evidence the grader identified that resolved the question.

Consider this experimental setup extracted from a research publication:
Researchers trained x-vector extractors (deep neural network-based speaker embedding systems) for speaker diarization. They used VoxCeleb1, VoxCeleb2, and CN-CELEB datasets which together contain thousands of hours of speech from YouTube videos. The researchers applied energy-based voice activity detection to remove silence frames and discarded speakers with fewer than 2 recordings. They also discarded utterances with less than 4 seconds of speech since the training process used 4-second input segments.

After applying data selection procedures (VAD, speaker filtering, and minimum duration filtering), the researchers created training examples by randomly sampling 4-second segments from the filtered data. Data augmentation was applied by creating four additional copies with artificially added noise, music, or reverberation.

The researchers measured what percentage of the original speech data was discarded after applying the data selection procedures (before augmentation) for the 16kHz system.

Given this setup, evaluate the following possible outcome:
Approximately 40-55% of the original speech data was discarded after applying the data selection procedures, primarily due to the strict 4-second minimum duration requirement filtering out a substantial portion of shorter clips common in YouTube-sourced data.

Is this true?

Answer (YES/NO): NO